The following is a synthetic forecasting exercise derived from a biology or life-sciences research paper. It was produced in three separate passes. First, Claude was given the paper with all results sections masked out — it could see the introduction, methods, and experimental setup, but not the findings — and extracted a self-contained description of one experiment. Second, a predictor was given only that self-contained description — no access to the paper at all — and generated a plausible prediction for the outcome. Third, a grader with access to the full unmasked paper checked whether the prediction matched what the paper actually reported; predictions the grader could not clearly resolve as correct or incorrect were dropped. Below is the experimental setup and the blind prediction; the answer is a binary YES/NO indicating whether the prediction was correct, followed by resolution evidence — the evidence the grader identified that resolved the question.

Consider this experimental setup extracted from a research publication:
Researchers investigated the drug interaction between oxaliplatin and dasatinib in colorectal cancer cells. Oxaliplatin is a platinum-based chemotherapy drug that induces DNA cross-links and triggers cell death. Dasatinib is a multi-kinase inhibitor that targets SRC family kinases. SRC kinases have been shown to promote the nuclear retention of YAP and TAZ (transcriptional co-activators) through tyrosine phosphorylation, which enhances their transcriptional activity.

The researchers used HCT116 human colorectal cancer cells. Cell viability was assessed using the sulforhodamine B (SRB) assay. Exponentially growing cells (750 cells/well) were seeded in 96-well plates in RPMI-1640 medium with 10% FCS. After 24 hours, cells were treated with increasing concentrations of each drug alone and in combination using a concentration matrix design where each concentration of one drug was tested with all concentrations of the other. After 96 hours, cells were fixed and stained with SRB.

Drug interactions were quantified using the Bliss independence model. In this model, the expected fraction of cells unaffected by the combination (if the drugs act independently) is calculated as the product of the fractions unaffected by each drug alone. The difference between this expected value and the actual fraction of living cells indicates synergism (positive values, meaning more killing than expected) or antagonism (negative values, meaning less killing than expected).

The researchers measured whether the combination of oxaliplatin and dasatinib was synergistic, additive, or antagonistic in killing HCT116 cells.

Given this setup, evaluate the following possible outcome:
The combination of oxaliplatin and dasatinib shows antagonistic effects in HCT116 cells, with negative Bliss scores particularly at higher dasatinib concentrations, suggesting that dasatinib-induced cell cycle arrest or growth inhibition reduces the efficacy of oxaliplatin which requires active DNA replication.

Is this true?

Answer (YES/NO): YES